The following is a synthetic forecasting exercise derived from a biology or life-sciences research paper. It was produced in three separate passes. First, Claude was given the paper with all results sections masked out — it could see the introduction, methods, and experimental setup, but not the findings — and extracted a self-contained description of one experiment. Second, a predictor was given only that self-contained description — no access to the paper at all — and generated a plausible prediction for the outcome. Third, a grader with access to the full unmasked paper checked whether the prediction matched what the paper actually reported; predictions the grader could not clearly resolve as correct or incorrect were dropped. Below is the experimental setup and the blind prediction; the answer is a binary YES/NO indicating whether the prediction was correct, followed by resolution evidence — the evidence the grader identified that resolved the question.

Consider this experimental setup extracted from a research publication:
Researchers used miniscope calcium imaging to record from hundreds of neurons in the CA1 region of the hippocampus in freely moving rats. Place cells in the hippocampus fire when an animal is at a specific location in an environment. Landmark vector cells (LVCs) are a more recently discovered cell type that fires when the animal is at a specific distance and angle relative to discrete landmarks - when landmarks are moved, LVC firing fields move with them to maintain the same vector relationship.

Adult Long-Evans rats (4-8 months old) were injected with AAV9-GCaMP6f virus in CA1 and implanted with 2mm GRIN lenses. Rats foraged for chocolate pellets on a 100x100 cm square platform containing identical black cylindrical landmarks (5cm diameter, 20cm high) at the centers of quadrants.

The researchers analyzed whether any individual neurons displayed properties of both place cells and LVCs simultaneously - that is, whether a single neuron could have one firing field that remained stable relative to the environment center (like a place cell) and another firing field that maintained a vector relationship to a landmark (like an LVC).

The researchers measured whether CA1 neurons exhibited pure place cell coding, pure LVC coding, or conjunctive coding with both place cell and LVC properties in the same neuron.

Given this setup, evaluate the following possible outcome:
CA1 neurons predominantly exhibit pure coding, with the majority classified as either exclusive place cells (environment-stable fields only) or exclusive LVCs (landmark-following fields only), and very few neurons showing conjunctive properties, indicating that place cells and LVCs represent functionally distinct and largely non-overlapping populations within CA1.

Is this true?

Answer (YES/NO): NO